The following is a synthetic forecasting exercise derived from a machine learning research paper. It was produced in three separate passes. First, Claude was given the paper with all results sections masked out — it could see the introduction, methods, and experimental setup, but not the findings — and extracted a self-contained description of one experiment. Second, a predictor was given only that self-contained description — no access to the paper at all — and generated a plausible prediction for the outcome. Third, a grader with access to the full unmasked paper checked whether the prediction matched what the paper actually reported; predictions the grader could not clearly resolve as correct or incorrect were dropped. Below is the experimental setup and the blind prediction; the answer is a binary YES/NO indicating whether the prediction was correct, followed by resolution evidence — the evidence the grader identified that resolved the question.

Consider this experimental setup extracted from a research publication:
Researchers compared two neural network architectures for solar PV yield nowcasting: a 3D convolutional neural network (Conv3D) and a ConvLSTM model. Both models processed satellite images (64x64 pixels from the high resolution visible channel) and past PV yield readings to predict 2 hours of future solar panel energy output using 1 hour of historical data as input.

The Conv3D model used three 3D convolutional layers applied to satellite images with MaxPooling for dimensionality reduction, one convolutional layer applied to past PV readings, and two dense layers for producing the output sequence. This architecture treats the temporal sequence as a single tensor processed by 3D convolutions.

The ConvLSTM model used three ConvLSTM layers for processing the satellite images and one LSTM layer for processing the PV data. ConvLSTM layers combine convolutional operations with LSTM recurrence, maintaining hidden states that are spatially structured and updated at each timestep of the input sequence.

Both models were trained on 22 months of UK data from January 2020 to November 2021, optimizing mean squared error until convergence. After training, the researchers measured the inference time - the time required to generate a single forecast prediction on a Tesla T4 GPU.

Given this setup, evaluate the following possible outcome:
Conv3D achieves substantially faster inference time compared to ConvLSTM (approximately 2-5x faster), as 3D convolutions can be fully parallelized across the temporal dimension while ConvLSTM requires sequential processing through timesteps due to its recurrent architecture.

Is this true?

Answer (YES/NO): NO